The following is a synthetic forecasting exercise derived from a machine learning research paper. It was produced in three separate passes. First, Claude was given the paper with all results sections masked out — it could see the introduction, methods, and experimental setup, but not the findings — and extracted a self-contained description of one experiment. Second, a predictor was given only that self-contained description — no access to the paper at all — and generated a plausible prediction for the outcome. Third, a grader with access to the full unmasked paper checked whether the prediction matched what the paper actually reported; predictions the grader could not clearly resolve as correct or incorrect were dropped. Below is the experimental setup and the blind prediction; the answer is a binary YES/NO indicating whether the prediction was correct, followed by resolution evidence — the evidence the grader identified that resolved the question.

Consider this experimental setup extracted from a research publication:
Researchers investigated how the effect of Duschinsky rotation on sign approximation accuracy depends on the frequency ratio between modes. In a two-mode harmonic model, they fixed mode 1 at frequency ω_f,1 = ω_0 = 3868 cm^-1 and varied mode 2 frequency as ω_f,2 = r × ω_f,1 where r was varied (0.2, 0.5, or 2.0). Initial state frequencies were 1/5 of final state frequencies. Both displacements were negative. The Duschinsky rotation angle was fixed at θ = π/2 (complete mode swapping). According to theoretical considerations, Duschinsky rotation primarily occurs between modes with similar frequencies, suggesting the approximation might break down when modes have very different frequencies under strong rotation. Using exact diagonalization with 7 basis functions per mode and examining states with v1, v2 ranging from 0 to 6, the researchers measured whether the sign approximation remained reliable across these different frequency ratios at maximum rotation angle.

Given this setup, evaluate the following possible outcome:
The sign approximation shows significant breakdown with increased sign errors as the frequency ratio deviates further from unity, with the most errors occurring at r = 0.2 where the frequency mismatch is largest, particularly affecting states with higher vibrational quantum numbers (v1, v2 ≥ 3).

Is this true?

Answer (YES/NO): NO